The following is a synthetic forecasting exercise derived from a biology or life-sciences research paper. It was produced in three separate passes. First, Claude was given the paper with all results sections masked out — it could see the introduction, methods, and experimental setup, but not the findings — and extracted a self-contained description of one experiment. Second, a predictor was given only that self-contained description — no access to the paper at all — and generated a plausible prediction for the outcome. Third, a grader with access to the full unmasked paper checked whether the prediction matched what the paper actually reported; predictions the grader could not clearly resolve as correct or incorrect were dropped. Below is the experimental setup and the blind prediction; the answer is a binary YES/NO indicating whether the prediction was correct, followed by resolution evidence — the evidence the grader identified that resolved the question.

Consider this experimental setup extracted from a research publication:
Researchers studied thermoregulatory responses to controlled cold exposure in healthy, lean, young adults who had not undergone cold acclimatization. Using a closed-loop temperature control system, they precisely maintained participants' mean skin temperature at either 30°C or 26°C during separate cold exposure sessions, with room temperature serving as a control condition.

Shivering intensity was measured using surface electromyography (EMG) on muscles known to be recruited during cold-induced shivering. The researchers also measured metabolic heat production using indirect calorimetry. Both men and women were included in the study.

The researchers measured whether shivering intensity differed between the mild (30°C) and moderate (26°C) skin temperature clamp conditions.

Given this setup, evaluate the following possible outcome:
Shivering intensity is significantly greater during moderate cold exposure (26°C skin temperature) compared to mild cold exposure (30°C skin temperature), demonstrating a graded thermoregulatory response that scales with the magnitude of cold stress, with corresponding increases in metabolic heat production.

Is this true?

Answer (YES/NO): YES